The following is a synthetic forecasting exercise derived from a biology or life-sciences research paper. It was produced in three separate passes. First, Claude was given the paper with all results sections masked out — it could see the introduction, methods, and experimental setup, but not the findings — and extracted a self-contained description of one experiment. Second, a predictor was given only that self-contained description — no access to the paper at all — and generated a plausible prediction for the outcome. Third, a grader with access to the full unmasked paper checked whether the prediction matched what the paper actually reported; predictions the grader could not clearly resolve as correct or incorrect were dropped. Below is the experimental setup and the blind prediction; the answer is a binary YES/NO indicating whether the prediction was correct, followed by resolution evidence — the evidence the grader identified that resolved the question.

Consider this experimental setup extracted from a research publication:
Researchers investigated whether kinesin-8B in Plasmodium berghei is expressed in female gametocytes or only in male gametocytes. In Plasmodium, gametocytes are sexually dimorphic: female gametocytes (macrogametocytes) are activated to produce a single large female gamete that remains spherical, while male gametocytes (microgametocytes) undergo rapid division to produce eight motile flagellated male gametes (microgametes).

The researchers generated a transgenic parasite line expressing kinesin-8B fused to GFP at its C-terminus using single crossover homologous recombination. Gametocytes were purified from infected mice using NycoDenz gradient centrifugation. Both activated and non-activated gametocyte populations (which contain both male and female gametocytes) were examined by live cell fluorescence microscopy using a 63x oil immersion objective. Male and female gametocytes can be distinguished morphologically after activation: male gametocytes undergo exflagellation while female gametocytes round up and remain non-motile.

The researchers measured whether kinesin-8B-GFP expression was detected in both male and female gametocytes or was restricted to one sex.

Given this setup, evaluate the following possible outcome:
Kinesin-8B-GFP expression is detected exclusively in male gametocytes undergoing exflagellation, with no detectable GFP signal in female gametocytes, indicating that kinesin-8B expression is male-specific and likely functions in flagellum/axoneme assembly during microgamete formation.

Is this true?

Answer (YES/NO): YES